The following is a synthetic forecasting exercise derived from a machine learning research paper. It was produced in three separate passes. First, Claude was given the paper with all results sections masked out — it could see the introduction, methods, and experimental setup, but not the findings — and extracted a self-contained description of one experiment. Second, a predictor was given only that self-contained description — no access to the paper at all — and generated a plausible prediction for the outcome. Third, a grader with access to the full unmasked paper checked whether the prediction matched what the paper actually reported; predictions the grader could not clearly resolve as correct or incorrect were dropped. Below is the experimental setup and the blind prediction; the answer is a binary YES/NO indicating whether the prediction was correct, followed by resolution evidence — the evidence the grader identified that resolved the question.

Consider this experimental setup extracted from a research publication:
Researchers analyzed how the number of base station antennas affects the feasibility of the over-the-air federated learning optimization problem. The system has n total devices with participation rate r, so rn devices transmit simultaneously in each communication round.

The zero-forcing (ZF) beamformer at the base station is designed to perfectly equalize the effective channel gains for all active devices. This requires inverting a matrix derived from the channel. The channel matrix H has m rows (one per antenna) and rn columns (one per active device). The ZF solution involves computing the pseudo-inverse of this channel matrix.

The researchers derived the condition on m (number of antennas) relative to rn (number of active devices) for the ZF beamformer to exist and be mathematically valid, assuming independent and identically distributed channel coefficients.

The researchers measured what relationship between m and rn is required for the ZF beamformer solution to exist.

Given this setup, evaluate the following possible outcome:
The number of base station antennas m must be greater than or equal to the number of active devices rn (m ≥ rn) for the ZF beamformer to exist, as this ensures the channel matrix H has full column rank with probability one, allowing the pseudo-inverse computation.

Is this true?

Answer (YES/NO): YES